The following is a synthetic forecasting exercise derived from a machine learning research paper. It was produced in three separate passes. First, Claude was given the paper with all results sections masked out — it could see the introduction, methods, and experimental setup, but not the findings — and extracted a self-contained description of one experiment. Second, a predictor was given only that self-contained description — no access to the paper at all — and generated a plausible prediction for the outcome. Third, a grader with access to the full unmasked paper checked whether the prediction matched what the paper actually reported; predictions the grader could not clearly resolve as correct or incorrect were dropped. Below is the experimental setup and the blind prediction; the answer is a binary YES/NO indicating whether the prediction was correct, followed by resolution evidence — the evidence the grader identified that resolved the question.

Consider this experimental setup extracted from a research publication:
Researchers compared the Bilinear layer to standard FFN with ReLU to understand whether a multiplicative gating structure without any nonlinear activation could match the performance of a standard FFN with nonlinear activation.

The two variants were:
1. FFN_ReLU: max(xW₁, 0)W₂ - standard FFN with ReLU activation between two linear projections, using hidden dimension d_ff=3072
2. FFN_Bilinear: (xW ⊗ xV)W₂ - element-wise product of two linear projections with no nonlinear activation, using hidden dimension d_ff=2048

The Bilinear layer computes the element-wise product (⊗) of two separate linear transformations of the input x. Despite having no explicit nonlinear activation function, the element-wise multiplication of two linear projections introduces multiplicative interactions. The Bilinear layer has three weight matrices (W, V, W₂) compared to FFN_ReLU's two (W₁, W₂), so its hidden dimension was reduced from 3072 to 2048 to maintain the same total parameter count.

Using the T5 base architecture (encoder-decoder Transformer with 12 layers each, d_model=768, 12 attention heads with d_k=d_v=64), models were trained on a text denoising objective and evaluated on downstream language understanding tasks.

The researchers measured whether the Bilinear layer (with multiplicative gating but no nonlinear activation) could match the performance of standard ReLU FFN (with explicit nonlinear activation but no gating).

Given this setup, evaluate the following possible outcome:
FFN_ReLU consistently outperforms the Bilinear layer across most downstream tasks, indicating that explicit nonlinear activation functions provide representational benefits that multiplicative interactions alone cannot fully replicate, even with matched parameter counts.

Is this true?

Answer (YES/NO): NO